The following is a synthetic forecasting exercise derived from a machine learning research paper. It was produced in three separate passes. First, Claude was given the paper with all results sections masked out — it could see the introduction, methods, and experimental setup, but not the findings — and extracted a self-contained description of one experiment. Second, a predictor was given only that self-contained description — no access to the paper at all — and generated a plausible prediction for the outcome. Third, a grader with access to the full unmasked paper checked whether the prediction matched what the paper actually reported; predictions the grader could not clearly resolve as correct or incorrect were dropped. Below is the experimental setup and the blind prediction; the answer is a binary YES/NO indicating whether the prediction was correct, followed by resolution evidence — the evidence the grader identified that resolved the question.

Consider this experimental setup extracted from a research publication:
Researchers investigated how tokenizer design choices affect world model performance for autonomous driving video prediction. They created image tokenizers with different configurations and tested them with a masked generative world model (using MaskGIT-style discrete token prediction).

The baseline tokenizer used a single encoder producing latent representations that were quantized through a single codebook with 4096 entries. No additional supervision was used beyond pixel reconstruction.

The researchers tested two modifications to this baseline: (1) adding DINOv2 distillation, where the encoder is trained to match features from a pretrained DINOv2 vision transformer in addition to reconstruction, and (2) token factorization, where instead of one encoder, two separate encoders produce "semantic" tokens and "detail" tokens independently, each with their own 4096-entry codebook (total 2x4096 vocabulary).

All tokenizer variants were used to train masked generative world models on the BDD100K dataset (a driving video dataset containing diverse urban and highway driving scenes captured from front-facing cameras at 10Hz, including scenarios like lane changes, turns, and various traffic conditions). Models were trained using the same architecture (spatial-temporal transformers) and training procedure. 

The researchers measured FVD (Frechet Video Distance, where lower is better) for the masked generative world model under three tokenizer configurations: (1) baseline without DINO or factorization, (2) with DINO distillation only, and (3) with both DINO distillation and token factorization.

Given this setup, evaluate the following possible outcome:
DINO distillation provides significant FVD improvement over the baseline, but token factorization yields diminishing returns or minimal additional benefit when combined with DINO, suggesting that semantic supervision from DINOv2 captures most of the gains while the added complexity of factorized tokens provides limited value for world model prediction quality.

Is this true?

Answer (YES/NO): NO